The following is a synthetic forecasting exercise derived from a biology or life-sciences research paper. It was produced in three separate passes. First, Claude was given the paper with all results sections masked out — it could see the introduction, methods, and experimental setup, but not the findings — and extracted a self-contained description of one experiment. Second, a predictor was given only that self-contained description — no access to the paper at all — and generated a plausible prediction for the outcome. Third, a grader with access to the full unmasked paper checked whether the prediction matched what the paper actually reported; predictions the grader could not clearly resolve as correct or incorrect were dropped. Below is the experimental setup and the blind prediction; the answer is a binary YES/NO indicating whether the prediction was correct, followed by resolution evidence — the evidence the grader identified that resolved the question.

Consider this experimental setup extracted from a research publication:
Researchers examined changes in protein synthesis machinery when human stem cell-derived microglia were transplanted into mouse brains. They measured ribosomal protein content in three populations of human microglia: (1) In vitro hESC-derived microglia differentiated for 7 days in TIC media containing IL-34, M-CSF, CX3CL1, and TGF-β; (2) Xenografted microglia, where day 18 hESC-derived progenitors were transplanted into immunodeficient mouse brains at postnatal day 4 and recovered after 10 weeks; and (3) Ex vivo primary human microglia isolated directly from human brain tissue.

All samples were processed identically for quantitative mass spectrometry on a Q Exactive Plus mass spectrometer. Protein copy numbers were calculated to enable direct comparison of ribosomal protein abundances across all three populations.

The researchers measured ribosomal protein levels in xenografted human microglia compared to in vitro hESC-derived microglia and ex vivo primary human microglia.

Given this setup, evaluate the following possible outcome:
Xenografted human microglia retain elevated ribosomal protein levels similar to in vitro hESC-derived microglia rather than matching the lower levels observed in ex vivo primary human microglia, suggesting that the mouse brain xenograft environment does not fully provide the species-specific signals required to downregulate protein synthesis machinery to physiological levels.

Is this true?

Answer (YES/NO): NO